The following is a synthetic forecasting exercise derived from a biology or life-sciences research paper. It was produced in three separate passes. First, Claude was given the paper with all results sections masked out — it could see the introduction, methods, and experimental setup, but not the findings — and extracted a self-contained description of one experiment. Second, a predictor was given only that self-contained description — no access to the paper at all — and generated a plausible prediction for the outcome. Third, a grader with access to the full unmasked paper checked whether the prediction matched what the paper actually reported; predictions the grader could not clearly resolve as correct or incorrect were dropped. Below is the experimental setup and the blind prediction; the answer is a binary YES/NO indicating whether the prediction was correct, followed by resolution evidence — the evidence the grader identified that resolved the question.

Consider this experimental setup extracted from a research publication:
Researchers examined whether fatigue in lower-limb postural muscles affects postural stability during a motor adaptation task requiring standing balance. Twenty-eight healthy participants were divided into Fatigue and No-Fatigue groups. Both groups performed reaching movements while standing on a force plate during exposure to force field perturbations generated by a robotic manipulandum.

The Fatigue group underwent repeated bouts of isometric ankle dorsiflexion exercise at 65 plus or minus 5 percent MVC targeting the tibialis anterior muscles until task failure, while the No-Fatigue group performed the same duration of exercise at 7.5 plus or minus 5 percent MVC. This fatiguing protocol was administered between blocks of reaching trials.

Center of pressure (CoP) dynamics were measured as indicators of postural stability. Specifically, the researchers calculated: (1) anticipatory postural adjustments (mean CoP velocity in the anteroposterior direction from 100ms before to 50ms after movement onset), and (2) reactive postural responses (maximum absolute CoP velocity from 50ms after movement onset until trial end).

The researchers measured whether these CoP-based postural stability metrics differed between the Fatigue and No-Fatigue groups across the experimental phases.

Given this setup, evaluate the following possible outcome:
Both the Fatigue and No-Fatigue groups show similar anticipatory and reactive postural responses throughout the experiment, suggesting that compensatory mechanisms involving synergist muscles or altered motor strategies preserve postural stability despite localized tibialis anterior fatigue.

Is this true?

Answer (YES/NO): YES